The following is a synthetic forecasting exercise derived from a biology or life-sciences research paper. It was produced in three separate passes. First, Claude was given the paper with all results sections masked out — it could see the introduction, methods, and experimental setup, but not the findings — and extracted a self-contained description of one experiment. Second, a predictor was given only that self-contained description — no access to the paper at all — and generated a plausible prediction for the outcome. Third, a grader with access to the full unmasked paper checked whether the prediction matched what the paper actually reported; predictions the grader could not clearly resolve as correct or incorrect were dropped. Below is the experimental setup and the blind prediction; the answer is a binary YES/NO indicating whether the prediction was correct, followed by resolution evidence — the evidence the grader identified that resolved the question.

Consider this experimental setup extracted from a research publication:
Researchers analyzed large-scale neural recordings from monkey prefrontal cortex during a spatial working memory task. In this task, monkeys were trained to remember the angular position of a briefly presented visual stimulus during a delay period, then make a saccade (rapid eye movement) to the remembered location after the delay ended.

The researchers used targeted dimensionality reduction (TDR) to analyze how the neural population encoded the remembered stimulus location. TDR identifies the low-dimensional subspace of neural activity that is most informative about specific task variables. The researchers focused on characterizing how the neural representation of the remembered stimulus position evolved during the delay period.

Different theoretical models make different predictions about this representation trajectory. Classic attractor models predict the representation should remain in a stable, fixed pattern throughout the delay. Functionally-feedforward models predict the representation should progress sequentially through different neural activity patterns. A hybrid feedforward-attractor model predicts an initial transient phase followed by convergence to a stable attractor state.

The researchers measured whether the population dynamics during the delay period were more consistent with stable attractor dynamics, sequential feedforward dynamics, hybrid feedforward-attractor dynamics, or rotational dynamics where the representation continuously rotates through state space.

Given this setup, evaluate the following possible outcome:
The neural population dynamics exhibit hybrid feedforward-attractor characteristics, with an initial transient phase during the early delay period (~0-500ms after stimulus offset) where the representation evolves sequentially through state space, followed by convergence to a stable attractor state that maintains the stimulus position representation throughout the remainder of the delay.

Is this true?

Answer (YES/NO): NO